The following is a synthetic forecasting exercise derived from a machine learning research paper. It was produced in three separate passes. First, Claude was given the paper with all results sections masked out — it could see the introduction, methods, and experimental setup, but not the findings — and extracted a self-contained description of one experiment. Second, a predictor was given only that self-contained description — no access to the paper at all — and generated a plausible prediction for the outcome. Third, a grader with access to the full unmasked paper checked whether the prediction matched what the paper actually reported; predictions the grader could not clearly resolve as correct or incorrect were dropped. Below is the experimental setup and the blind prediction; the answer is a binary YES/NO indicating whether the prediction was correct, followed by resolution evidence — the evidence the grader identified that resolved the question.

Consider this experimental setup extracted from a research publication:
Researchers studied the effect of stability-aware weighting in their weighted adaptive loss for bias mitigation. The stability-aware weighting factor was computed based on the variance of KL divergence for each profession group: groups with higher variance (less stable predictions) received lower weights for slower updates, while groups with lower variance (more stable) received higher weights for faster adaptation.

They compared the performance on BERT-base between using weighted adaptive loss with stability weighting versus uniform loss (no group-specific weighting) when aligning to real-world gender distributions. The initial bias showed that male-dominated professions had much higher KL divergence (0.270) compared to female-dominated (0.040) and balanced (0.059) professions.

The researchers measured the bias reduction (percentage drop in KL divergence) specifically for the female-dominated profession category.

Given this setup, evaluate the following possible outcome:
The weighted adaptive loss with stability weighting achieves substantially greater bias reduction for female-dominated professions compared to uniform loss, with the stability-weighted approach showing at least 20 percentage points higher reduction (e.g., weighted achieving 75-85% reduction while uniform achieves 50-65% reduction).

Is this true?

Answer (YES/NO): NO